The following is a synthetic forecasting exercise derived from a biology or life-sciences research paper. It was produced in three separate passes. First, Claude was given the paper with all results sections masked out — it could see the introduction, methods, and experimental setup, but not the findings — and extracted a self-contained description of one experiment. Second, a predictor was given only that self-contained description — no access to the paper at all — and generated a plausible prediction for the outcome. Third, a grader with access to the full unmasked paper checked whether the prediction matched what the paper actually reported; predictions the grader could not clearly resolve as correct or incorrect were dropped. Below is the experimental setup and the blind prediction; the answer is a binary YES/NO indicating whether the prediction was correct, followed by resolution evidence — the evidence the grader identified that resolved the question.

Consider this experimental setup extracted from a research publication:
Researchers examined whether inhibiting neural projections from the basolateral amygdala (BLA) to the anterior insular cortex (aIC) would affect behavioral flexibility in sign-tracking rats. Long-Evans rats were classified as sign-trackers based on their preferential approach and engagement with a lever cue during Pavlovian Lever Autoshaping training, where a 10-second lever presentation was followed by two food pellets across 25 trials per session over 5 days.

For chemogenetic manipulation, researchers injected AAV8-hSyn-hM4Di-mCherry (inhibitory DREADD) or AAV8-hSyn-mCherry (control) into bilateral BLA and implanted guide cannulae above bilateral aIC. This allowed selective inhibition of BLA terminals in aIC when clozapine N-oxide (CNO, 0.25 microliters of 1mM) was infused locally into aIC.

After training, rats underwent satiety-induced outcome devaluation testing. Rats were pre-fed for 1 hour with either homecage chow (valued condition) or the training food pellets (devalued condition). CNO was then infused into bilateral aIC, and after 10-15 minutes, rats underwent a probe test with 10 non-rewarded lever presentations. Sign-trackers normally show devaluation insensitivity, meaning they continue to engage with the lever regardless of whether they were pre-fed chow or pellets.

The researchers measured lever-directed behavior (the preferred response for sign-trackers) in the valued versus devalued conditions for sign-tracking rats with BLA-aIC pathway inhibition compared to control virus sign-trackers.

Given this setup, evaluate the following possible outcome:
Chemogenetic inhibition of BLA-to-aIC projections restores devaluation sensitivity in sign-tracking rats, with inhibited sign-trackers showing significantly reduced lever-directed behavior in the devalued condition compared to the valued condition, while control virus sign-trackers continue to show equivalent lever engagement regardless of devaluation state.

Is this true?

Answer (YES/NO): YES